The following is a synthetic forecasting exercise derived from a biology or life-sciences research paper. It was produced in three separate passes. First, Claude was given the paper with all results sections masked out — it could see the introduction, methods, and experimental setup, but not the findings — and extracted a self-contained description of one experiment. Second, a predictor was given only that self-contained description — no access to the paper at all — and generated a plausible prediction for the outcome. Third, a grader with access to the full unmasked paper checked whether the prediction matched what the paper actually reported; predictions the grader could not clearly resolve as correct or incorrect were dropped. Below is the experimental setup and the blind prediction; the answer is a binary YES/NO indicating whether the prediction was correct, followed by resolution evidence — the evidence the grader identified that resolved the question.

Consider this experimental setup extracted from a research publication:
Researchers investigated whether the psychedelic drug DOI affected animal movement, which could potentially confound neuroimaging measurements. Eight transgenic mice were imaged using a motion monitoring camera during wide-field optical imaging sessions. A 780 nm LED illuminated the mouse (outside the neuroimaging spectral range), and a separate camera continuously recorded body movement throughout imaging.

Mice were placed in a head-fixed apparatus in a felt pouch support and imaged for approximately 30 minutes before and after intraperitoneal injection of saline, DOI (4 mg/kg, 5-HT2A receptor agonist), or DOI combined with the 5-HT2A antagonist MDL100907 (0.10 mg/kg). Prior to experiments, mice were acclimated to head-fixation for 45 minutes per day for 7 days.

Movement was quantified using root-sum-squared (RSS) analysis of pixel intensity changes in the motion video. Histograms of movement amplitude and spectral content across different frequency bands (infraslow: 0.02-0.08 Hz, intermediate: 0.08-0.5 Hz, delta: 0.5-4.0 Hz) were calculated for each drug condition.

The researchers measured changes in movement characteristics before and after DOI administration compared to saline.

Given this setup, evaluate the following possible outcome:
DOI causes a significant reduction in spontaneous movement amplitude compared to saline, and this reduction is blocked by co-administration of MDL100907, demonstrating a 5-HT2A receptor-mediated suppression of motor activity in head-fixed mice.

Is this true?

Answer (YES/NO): NO